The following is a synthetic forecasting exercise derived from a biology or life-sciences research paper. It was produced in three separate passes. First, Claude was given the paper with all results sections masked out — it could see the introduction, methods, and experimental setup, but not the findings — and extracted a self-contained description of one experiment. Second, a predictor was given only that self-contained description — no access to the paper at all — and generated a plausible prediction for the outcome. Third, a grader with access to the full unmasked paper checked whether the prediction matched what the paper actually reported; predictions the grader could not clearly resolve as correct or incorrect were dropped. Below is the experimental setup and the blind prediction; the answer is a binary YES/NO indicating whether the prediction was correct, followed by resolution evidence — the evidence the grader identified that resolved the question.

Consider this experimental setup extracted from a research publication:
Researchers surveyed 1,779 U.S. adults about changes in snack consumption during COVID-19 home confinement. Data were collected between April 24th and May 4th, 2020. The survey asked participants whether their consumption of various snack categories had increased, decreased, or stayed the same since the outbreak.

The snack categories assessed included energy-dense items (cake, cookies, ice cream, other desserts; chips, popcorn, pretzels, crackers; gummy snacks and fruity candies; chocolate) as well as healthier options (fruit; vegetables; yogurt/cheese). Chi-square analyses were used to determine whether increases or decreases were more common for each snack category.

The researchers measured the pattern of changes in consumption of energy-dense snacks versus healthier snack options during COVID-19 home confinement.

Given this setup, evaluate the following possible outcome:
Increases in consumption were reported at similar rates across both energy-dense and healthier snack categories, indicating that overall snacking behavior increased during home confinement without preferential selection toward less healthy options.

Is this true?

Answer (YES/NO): YES